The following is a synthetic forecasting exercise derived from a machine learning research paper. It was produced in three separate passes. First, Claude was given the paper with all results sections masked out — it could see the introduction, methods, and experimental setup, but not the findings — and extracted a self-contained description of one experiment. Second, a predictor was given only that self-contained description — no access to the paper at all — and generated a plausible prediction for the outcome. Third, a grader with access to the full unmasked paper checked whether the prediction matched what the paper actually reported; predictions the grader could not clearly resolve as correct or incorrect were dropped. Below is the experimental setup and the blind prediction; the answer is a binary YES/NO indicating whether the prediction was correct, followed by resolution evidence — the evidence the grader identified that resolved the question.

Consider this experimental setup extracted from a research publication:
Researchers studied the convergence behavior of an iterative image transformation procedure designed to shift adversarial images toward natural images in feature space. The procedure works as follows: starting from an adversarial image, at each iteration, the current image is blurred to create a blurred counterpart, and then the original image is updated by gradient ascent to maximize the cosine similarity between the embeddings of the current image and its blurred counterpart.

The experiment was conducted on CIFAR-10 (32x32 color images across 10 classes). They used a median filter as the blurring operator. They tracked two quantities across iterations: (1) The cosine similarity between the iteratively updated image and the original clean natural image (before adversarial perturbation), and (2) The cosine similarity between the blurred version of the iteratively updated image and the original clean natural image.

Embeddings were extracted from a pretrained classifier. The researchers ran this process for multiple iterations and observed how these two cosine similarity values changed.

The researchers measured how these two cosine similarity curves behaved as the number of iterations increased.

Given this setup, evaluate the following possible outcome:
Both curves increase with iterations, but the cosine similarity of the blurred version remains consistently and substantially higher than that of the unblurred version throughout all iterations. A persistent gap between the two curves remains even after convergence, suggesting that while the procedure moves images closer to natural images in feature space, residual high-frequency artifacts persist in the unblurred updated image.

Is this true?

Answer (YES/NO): NO